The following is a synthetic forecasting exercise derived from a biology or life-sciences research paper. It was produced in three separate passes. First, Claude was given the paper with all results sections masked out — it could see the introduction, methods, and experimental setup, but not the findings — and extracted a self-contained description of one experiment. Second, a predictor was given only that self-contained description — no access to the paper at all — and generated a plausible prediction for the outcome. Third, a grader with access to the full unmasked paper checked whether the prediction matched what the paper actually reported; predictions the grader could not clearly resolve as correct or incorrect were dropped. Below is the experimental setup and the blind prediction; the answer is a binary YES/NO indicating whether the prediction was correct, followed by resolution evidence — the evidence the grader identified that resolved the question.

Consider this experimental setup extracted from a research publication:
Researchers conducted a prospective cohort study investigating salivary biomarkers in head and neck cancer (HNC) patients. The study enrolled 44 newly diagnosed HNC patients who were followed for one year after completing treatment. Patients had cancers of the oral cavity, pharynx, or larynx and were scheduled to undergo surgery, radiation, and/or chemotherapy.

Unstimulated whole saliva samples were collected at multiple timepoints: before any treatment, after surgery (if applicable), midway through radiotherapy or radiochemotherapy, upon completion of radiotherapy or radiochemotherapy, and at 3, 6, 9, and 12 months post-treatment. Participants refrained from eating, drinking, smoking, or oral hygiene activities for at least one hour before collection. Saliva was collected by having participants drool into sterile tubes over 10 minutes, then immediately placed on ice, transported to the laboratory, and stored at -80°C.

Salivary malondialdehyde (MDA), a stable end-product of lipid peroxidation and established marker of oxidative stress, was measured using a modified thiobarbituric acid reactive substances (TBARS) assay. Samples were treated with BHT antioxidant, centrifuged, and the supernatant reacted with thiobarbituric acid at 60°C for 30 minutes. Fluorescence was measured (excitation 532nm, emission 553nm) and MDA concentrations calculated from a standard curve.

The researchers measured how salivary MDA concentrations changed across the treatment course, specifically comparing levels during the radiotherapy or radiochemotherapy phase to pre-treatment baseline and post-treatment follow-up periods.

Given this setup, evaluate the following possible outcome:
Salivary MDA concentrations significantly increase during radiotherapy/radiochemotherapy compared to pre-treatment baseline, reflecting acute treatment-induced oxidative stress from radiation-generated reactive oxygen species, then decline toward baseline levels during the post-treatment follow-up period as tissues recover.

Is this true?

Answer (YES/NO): YES